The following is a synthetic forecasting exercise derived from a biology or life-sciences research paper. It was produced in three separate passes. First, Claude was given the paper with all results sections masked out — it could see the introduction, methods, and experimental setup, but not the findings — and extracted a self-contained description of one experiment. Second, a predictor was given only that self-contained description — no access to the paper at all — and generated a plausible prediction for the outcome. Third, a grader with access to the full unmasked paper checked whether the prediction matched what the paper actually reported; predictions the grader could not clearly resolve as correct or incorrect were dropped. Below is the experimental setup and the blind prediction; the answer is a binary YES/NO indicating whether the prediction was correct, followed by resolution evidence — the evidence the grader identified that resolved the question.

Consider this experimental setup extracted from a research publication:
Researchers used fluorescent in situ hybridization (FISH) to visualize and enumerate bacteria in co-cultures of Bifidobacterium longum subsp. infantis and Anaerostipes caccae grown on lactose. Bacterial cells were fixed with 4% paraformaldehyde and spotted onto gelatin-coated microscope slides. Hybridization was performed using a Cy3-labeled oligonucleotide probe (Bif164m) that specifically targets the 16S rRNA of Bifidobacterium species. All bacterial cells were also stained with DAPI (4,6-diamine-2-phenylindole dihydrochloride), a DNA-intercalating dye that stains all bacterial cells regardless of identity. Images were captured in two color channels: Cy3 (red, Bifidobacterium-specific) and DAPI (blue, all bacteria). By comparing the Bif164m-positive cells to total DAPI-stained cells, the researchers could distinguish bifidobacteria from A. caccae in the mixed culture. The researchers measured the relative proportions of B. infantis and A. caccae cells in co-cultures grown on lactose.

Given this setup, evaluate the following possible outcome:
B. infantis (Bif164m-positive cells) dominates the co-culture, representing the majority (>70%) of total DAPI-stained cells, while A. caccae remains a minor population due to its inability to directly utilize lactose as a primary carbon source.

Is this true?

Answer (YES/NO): NO